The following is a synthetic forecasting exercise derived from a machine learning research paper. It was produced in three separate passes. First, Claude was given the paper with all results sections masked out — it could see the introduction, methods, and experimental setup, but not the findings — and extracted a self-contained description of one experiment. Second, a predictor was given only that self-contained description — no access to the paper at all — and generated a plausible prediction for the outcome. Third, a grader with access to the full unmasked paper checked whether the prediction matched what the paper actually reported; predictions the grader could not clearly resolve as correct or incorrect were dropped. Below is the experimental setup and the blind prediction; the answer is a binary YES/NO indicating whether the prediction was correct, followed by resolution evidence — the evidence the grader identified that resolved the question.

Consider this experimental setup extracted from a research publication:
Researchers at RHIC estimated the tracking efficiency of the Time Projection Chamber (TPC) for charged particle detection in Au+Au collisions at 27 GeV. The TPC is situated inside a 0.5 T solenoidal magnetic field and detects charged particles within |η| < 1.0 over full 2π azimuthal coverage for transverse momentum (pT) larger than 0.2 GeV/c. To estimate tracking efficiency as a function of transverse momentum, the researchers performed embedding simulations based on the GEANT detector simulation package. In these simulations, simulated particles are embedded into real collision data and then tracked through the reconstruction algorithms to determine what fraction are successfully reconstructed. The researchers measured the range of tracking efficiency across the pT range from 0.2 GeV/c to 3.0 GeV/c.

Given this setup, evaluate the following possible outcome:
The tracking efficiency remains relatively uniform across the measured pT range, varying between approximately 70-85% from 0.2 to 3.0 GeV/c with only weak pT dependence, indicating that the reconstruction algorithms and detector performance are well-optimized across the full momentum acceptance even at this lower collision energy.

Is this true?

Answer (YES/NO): NO